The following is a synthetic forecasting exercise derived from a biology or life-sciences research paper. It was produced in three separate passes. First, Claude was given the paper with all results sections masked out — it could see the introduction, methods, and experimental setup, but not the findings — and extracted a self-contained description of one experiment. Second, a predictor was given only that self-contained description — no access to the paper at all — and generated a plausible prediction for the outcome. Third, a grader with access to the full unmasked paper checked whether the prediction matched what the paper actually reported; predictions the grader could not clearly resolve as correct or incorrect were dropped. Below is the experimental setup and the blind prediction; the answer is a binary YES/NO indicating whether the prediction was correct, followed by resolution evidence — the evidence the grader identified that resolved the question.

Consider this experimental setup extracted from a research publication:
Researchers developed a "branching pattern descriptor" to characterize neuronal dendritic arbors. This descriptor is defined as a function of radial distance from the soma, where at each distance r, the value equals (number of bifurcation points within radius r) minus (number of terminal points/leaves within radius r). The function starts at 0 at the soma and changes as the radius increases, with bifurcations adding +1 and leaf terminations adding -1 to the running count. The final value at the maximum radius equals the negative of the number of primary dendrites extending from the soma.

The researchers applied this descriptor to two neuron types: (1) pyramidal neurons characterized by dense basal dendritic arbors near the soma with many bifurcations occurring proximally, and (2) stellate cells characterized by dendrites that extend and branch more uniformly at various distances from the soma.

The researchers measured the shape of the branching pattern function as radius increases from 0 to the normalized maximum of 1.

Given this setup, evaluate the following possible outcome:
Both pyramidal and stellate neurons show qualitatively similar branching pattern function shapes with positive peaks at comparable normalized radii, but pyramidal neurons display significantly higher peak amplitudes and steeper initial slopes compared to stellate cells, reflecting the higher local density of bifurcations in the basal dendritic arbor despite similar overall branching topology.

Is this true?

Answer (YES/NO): NO